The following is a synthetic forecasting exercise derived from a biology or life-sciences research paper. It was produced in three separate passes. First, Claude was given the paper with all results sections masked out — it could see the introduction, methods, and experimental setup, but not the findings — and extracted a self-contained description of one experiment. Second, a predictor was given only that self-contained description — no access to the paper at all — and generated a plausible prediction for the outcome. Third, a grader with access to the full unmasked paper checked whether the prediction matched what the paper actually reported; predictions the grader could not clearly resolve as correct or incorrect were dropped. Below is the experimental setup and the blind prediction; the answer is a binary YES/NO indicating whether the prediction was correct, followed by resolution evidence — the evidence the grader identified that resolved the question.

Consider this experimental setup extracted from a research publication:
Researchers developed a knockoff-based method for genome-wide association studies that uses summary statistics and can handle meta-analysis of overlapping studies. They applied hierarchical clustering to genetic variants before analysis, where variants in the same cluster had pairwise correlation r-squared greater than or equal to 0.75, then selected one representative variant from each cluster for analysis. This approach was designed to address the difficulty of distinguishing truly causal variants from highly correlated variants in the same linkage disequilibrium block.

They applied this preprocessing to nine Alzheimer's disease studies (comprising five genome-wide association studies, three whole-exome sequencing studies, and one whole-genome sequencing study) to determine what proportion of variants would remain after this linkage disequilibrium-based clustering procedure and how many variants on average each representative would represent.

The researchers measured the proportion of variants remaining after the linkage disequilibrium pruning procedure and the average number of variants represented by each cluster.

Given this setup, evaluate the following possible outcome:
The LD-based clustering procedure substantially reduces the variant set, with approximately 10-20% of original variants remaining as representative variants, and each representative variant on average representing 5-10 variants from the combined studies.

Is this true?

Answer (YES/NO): NO